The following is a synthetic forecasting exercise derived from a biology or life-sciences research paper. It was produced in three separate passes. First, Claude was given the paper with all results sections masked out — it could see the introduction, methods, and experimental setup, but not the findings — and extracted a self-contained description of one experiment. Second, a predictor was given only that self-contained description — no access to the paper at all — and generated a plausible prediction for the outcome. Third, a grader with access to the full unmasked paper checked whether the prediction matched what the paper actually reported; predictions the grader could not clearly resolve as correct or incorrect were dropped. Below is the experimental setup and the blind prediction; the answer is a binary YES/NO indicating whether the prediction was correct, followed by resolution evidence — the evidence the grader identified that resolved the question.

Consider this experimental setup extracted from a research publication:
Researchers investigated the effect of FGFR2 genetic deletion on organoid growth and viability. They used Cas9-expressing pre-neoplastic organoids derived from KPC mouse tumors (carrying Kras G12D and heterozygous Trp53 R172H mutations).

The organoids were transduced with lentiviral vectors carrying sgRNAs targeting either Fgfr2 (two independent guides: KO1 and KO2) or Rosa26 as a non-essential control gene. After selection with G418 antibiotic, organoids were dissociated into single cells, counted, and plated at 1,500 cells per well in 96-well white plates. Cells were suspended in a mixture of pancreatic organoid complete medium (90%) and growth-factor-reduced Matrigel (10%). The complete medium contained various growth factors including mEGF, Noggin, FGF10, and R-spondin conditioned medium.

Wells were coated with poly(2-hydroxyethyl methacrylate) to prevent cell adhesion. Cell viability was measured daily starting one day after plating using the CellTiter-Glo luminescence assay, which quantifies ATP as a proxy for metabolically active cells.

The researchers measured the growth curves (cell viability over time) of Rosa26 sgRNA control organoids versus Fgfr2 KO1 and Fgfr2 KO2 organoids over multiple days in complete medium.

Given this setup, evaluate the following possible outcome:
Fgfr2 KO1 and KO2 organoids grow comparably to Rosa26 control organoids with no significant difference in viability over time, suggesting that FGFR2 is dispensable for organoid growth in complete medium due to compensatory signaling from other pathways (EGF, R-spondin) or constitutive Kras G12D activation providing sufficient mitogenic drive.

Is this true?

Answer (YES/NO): YES